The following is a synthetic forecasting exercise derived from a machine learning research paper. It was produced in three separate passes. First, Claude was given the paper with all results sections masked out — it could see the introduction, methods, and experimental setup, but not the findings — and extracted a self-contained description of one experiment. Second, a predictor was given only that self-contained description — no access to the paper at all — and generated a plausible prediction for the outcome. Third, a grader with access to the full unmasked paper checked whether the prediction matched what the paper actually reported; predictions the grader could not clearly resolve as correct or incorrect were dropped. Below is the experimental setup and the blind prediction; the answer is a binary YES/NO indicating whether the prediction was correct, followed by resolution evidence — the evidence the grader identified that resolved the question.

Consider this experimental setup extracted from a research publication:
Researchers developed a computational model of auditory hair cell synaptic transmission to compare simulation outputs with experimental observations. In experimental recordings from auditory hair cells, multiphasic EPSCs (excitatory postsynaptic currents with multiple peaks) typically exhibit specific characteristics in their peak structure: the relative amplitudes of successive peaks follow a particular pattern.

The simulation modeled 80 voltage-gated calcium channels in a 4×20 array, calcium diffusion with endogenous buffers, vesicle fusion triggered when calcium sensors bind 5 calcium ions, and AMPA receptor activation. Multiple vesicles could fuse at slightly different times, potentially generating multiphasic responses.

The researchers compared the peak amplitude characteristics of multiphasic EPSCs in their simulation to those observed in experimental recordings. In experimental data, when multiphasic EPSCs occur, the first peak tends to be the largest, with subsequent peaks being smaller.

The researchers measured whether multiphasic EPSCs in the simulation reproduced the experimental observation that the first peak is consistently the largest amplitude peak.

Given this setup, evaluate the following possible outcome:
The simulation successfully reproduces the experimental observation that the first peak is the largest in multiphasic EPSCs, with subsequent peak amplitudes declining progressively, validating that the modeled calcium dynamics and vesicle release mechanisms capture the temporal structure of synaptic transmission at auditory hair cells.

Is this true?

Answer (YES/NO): NO